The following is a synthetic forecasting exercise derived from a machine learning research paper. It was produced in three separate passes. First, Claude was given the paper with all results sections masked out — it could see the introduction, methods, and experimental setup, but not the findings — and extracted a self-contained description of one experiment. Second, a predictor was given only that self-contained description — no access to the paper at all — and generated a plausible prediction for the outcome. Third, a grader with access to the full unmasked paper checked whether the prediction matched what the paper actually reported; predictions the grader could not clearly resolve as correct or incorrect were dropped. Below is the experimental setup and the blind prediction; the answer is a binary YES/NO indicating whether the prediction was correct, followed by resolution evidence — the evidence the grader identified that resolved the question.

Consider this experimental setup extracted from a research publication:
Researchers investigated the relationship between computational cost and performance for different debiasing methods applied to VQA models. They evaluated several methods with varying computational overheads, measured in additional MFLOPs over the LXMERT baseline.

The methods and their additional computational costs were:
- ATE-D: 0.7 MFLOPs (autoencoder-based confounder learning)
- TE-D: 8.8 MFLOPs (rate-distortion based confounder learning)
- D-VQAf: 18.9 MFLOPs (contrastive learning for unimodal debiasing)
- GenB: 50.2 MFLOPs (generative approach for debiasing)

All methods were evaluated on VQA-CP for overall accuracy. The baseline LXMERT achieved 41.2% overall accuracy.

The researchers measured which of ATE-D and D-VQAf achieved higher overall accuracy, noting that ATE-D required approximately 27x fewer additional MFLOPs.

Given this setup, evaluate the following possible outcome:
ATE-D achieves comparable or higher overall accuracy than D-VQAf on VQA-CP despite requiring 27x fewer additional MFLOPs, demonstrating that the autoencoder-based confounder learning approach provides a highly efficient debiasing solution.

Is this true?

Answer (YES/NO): NO